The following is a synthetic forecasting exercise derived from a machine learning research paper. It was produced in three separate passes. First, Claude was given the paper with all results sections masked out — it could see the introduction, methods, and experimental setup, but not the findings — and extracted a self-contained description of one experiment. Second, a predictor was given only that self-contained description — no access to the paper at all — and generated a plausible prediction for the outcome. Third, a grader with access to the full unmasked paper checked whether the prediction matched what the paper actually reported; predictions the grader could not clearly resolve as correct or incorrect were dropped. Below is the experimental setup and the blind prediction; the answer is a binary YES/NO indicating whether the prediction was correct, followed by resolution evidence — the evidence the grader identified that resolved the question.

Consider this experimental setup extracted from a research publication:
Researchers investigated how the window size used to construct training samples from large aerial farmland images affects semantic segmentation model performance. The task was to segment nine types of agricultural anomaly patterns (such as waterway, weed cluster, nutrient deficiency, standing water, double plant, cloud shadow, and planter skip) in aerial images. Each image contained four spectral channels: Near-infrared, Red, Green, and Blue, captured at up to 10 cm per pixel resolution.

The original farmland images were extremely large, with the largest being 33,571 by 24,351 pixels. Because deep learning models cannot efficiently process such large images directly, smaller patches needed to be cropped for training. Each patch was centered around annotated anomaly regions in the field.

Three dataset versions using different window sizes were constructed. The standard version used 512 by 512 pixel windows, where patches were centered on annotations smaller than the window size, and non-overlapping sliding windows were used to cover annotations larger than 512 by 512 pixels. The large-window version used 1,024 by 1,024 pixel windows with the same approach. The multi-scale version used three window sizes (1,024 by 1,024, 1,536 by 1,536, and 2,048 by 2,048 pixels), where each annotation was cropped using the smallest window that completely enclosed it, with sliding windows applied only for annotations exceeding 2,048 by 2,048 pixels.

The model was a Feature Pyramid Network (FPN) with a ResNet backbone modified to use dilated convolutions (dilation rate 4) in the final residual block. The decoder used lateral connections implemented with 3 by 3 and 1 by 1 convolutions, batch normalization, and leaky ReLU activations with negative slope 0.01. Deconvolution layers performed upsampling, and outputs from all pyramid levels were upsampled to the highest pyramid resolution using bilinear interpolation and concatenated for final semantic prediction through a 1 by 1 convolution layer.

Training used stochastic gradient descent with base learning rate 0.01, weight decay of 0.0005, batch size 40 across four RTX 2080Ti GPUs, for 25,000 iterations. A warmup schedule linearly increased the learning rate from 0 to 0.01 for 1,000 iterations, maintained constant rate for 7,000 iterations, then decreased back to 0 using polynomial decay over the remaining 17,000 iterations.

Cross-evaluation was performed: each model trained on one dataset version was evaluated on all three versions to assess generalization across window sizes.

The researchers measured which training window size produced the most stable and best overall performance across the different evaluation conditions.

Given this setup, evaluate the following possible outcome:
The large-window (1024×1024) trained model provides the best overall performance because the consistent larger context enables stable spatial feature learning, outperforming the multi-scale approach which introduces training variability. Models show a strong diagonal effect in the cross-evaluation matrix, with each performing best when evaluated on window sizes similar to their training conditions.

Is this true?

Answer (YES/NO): NO